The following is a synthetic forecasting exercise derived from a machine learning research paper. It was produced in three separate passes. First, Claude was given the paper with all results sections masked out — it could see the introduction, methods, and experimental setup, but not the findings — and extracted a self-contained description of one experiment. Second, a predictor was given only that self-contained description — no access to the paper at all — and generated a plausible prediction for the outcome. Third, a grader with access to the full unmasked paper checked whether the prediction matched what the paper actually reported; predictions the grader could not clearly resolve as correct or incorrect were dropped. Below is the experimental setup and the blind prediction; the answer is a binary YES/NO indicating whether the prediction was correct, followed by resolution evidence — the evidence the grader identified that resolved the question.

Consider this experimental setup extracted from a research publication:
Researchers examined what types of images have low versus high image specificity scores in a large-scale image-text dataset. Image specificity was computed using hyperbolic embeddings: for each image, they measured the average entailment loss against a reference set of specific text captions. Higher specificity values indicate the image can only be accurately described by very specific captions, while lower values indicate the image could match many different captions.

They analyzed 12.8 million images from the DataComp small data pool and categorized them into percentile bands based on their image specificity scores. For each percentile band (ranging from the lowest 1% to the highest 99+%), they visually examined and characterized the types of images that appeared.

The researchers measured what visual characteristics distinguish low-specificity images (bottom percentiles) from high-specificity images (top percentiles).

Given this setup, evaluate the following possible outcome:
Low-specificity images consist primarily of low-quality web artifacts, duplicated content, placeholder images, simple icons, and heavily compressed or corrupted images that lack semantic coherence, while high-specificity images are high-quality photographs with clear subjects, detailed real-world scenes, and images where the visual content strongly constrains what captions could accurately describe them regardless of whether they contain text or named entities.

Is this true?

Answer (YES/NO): NO